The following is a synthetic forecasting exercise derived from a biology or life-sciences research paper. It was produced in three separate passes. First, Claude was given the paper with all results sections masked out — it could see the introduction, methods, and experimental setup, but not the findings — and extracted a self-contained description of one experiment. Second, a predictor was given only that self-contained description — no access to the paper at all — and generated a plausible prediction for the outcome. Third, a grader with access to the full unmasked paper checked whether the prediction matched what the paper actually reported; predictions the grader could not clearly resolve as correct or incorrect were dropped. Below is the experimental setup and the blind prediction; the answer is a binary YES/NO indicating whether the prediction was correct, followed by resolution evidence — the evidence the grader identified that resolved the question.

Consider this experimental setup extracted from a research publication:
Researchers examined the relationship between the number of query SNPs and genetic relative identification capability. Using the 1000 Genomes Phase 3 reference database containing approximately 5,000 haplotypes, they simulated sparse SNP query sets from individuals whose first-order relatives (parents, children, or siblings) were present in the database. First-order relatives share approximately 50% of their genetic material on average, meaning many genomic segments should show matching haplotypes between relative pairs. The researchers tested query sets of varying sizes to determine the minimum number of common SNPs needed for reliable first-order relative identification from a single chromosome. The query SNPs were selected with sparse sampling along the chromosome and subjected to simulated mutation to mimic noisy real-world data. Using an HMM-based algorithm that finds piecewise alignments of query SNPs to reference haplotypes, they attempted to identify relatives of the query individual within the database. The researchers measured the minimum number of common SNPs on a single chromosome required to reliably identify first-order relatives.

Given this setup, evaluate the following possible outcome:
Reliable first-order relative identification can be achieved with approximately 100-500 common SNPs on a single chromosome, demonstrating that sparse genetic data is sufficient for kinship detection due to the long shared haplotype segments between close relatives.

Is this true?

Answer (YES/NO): NO